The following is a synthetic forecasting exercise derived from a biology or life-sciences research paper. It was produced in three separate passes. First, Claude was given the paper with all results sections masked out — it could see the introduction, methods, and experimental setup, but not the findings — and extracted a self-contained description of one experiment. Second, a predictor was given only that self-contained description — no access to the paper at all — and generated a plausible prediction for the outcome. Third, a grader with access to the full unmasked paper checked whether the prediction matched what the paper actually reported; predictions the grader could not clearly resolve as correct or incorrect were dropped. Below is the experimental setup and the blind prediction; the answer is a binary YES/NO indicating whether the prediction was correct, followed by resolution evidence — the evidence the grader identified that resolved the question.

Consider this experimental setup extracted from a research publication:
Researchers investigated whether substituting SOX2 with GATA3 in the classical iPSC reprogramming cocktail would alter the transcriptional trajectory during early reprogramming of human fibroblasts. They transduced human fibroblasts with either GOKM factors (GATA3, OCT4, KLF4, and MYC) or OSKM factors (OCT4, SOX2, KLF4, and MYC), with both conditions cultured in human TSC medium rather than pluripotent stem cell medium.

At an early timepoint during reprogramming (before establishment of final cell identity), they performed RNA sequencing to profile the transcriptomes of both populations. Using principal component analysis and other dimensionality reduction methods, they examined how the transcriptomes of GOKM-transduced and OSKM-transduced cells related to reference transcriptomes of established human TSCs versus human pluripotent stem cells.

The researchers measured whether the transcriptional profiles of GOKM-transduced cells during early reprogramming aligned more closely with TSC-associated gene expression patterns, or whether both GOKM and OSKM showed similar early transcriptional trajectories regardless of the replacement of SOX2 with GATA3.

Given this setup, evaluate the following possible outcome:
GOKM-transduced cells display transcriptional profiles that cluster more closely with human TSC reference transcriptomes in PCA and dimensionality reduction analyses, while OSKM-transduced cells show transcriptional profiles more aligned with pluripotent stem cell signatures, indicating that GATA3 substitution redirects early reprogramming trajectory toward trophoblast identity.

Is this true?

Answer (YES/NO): NO